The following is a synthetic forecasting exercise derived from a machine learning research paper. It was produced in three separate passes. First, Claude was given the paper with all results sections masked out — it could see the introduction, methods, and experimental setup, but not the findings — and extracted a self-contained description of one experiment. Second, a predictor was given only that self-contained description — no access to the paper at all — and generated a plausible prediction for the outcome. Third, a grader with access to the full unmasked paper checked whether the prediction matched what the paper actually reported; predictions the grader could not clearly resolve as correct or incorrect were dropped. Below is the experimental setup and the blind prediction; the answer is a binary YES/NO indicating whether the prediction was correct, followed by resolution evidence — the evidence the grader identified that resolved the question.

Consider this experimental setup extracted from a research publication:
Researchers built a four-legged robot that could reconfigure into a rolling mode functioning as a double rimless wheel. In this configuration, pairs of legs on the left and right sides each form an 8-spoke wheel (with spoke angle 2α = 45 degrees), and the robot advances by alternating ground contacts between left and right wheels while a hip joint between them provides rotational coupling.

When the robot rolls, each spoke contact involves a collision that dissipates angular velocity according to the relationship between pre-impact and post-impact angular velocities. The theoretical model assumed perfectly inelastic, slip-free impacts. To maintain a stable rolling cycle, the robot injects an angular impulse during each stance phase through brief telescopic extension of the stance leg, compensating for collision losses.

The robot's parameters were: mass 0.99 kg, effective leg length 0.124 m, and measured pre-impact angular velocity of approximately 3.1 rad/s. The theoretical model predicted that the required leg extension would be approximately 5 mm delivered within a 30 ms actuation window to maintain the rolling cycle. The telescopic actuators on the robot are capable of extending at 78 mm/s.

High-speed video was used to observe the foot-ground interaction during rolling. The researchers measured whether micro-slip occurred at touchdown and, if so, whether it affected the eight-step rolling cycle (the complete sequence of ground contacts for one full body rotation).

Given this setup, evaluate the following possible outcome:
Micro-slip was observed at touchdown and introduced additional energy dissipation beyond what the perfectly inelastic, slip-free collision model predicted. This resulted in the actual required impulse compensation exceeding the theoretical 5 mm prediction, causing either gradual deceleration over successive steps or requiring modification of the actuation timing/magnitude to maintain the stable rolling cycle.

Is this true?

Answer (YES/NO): NO